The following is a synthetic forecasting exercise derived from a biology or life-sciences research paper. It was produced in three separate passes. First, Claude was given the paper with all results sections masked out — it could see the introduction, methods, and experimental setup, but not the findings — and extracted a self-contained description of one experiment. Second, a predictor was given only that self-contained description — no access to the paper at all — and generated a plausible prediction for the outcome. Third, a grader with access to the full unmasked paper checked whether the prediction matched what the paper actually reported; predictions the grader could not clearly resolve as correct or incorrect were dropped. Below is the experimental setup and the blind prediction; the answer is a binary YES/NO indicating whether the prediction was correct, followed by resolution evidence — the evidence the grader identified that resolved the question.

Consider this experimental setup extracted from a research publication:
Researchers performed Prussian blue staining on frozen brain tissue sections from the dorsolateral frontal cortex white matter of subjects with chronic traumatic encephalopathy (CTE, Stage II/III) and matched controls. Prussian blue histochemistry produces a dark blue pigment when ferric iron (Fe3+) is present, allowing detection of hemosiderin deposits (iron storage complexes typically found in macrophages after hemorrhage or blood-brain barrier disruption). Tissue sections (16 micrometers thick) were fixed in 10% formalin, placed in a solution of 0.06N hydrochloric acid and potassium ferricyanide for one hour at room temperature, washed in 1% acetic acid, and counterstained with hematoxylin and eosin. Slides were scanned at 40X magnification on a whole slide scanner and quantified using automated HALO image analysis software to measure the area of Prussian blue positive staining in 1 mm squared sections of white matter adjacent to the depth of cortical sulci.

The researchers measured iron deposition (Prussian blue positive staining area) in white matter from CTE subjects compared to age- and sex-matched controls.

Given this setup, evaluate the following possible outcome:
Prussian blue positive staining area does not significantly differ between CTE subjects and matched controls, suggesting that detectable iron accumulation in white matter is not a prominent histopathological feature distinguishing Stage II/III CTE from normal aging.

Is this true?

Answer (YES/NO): NO